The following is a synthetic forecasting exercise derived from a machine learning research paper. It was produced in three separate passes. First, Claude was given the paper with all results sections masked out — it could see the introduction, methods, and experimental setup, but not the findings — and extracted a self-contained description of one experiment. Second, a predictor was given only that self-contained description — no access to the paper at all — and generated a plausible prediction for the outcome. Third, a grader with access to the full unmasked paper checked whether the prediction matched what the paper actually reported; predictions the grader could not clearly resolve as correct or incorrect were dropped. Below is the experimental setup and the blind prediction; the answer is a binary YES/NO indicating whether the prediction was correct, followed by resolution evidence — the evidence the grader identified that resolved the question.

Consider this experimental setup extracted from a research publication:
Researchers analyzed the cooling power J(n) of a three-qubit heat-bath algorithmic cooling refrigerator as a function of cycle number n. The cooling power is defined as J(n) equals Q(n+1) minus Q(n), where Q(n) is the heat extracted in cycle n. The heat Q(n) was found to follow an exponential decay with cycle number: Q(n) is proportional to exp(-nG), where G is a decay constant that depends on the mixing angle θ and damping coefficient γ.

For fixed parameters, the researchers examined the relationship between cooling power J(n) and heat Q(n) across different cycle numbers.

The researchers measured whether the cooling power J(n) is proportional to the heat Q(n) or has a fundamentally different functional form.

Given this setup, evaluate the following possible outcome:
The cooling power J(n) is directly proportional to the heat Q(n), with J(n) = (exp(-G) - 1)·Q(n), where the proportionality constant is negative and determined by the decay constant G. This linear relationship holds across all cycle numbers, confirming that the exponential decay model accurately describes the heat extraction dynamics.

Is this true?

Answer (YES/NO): YES